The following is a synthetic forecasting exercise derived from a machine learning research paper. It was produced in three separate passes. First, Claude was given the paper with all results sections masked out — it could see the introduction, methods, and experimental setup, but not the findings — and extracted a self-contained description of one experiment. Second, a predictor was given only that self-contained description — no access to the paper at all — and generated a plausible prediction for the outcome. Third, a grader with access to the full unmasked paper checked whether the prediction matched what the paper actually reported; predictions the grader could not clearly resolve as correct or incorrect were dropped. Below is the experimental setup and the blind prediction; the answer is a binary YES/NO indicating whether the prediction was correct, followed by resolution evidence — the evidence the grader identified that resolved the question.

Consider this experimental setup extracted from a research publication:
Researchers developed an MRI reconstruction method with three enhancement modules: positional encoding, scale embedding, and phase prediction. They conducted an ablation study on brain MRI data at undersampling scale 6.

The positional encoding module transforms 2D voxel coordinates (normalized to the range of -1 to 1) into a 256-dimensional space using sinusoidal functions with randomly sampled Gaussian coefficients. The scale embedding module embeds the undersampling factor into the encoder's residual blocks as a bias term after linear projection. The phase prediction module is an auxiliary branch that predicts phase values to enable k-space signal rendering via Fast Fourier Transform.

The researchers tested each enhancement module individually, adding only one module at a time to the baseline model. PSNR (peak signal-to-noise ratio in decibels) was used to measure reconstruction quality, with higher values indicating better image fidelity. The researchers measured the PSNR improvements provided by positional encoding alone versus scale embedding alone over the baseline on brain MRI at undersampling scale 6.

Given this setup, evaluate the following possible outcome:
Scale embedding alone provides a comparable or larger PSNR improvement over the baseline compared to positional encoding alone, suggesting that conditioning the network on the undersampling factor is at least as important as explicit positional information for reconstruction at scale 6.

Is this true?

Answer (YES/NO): NO